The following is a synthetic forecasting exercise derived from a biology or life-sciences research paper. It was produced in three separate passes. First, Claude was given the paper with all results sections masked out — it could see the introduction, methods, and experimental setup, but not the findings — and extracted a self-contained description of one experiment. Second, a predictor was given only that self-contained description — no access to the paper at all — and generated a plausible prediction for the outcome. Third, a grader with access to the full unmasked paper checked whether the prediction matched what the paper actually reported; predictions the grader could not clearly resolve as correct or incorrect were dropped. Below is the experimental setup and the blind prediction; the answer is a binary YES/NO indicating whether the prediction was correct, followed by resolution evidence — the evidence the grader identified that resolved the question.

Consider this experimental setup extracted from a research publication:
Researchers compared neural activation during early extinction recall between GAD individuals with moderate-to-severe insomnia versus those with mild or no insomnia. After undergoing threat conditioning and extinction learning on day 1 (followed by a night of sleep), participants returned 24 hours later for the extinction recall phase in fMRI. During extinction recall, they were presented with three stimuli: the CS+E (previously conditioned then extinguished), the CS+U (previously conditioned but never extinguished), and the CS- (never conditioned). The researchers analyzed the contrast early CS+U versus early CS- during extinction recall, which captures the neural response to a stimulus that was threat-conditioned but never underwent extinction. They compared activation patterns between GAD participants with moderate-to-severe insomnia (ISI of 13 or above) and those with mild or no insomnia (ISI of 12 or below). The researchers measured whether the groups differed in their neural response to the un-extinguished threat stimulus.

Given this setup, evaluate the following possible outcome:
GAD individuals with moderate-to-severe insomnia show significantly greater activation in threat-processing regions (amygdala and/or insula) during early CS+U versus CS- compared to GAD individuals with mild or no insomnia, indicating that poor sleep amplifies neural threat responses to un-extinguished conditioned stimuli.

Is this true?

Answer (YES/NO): NO